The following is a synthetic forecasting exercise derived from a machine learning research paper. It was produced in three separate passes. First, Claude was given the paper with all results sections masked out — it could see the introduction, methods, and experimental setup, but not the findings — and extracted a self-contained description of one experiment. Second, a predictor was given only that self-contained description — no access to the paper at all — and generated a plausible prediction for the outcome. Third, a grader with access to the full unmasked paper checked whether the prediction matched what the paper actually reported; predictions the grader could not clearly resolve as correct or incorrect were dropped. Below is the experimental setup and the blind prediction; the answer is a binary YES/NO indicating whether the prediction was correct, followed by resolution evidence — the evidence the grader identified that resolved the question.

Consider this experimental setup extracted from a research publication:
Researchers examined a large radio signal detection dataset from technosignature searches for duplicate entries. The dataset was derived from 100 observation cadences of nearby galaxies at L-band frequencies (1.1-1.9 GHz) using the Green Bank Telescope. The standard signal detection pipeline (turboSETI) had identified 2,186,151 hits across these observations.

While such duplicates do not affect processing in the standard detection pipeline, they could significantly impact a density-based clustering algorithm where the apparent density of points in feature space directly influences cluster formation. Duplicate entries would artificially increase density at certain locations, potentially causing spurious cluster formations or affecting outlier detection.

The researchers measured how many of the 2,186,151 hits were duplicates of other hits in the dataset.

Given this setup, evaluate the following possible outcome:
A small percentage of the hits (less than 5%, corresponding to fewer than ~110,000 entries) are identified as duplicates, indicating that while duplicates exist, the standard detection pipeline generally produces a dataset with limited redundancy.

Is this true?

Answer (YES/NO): NO